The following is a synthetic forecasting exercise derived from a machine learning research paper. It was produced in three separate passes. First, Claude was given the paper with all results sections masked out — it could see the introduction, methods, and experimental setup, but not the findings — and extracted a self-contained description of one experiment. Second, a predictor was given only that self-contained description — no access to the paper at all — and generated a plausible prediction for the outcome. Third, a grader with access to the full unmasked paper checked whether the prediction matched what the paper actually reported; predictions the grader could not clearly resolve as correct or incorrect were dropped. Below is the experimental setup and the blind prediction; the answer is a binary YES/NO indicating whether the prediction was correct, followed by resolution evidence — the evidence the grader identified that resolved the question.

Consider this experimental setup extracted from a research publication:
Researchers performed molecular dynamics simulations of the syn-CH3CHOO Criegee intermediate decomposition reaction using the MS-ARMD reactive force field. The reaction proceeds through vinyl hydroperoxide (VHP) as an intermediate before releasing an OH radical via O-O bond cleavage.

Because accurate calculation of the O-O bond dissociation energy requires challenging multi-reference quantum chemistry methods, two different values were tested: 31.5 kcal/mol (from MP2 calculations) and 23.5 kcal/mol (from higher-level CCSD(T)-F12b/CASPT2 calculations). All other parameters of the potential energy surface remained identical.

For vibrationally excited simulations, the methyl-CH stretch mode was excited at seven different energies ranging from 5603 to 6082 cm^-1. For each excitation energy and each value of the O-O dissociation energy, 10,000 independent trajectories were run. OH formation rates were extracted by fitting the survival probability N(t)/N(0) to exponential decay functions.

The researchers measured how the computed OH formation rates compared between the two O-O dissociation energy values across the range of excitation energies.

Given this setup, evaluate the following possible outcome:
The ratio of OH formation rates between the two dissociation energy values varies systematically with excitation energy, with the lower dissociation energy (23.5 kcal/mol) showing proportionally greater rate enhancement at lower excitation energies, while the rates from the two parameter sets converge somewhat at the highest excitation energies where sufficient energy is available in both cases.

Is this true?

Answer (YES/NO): NO